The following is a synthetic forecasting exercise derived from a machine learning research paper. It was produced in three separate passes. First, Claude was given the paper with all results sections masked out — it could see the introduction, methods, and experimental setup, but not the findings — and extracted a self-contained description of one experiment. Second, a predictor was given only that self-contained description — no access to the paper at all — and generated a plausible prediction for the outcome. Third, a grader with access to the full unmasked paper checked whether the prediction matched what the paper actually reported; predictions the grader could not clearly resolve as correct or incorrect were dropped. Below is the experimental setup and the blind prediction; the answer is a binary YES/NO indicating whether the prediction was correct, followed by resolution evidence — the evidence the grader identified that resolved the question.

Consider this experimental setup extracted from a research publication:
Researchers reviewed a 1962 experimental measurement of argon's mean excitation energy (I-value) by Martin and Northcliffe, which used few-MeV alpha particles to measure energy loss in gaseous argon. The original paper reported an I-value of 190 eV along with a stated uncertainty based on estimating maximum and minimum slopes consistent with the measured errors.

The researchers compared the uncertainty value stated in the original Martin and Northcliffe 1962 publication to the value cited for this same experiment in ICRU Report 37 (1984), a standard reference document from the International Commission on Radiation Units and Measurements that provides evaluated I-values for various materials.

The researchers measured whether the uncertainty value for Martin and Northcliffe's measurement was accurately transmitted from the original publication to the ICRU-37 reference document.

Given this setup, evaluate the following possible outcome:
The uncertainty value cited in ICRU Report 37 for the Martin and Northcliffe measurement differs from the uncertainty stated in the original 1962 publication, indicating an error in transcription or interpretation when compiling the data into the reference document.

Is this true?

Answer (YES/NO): YES